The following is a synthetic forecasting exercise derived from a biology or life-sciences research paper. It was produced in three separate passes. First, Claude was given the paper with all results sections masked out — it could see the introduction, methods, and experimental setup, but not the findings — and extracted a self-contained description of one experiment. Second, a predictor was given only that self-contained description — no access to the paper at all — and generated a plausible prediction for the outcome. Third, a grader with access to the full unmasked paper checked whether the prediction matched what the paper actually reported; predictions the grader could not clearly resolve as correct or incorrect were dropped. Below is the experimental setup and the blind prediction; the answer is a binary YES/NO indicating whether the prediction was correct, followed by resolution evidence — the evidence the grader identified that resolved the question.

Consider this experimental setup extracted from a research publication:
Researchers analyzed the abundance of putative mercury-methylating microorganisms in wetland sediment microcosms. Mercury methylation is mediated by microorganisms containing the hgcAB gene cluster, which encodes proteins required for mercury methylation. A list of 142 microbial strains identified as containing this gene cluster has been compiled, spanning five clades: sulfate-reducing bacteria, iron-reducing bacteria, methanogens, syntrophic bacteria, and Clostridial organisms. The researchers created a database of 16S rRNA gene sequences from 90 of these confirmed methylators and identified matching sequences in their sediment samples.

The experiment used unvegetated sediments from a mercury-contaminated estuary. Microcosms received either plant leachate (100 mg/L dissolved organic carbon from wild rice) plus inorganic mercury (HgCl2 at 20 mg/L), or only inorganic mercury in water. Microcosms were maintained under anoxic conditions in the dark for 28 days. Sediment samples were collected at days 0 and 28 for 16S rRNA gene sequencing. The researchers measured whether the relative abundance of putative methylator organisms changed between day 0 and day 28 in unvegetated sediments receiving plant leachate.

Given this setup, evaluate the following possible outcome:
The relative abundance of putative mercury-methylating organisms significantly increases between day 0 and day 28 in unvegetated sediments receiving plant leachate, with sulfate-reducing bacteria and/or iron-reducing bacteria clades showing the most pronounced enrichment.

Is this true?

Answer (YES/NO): NO